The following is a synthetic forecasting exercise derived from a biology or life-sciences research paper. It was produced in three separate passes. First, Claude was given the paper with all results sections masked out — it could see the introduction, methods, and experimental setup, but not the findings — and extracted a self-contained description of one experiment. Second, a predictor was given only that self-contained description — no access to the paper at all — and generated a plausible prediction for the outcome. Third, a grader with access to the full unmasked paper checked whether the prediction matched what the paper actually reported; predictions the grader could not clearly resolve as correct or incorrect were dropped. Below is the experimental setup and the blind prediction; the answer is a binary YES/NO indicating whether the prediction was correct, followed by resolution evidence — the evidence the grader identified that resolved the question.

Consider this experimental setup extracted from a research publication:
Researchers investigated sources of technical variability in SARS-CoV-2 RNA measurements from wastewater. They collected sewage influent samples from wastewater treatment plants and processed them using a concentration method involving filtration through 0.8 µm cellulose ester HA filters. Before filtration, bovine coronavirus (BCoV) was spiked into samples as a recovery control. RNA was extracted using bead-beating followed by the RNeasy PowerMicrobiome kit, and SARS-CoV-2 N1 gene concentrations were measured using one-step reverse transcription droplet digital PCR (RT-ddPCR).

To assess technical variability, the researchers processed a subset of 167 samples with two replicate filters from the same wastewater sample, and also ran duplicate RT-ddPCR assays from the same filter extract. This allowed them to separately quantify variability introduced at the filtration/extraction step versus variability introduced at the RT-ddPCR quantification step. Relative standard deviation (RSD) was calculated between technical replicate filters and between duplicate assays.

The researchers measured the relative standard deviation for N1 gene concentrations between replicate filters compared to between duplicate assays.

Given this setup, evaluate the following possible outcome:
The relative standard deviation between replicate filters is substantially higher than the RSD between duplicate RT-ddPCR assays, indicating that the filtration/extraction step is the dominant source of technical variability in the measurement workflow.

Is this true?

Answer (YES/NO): NO